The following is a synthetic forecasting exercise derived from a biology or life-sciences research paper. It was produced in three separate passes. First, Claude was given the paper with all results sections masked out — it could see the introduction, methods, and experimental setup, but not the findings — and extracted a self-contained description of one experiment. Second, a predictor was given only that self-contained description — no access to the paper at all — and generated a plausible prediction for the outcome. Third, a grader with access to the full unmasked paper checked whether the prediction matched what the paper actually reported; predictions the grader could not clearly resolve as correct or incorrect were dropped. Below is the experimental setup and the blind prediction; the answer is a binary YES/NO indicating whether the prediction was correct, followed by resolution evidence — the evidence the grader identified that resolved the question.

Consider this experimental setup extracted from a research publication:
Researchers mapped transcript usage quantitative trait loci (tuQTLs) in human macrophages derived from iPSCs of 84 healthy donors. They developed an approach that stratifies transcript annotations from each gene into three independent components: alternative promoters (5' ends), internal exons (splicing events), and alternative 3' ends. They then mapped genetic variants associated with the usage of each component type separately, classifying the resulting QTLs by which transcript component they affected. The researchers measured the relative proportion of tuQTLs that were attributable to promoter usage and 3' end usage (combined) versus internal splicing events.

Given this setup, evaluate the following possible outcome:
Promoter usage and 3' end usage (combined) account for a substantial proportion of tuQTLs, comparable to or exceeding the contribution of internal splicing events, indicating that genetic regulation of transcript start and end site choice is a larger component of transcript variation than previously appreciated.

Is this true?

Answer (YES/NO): YES